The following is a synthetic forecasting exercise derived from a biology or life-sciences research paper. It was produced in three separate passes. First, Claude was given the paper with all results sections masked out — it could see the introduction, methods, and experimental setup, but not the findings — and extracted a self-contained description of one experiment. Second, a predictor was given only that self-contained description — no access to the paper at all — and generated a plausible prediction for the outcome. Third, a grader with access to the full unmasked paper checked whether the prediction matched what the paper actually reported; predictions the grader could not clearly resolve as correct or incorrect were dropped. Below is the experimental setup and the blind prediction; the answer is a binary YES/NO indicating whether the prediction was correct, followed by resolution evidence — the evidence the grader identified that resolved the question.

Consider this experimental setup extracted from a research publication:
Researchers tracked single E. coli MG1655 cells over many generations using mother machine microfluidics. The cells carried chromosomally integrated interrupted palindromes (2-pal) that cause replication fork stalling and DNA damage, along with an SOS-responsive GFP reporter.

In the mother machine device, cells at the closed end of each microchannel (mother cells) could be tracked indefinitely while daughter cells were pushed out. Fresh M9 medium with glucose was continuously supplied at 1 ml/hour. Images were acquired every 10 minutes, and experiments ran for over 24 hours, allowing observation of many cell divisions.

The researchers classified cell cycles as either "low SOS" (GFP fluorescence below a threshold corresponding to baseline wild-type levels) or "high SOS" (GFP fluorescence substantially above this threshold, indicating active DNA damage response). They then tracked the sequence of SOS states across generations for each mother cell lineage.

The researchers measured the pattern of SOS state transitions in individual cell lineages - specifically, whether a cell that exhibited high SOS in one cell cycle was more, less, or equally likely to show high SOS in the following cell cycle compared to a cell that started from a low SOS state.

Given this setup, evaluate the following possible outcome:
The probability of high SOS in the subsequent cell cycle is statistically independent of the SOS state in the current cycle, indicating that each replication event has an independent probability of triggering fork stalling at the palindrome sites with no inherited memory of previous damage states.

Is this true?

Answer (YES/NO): NO